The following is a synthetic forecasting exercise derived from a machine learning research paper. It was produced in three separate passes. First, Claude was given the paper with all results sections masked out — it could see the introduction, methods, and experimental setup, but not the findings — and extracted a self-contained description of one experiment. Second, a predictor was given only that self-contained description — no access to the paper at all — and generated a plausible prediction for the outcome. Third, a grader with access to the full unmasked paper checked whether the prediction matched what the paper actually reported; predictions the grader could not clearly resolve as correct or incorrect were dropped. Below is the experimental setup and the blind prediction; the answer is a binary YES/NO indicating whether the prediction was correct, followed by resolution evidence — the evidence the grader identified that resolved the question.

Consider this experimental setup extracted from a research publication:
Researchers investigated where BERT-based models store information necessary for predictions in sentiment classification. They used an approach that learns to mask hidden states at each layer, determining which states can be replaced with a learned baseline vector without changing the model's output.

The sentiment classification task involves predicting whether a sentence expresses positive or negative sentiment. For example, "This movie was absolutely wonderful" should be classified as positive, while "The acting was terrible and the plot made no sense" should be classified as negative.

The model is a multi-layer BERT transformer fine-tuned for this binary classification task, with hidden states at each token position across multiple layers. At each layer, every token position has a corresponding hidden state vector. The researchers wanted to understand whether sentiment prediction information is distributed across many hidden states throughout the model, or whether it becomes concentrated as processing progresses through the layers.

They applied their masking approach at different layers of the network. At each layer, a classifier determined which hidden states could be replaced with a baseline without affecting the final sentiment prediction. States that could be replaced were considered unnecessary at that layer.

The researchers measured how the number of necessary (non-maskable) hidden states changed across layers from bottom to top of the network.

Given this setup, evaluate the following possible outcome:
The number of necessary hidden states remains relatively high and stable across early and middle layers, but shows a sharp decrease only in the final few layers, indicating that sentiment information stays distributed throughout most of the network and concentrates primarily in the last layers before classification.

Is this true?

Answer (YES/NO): YES